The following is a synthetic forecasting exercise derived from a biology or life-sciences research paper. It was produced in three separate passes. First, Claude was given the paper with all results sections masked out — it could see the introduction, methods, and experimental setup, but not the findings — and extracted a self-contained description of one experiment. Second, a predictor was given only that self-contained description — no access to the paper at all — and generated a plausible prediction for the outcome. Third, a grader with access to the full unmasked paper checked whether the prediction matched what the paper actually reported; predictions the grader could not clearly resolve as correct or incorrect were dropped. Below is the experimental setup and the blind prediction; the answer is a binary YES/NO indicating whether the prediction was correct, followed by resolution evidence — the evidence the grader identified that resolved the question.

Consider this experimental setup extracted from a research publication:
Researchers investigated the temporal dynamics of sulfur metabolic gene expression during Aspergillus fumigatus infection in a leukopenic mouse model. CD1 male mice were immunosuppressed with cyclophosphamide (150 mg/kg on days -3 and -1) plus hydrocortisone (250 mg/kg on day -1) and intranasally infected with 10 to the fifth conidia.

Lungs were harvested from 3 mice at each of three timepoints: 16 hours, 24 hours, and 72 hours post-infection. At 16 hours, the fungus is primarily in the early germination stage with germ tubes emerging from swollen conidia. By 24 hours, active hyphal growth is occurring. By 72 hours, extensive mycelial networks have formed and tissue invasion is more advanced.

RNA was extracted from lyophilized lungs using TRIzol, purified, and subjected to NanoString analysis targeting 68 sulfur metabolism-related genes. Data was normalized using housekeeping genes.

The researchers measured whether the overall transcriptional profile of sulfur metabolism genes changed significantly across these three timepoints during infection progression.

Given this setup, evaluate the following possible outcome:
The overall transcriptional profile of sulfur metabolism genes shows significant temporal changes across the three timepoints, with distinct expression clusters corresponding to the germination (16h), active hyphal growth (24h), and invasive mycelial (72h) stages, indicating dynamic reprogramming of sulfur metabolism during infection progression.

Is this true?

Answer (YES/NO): NO